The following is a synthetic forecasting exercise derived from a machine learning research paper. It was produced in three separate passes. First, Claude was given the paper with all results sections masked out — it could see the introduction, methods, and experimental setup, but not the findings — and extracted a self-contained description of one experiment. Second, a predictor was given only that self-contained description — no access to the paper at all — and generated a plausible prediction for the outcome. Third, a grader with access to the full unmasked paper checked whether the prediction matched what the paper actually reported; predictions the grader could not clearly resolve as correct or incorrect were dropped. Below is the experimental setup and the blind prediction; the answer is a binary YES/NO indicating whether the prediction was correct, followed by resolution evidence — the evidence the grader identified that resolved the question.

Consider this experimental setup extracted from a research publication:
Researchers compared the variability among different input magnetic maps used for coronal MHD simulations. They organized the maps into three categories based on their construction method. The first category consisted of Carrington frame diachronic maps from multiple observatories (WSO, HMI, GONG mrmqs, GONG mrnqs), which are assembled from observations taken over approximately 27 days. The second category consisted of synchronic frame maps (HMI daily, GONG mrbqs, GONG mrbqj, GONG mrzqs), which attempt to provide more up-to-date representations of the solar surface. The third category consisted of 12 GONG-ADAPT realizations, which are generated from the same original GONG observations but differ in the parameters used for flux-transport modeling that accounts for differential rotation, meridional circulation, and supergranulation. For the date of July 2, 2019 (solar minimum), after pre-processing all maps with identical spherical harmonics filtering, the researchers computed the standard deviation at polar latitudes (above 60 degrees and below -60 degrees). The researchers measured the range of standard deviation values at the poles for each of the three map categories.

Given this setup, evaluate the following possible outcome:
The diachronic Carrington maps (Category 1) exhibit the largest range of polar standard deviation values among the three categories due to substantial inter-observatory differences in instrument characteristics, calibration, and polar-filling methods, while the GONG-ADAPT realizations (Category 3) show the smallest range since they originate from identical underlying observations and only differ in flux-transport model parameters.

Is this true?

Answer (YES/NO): NO